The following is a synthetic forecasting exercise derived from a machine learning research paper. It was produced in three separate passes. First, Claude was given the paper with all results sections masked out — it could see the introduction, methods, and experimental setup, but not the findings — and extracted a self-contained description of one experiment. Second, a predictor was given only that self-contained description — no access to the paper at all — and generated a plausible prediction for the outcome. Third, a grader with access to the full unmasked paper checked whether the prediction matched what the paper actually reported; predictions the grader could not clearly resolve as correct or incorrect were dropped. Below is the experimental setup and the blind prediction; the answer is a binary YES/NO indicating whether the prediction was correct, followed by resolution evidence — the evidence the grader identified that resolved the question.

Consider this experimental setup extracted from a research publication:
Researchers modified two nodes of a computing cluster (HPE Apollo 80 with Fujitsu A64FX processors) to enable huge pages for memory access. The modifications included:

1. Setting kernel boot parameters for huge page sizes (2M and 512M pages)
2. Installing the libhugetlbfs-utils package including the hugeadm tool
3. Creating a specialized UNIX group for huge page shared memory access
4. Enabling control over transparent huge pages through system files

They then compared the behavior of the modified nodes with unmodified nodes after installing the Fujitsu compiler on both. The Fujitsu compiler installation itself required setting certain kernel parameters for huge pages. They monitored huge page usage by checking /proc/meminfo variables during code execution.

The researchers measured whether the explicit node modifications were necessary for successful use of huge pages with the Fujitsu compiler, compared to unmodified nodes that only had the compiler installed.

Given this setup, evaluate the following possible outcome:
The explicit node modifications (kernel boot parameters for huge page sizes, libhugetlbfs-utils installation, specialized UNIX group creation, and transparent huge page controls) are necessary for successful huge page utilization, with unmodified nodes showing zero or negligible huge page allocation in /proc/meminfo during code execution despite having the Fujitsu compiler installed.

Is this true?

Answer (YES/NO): NO